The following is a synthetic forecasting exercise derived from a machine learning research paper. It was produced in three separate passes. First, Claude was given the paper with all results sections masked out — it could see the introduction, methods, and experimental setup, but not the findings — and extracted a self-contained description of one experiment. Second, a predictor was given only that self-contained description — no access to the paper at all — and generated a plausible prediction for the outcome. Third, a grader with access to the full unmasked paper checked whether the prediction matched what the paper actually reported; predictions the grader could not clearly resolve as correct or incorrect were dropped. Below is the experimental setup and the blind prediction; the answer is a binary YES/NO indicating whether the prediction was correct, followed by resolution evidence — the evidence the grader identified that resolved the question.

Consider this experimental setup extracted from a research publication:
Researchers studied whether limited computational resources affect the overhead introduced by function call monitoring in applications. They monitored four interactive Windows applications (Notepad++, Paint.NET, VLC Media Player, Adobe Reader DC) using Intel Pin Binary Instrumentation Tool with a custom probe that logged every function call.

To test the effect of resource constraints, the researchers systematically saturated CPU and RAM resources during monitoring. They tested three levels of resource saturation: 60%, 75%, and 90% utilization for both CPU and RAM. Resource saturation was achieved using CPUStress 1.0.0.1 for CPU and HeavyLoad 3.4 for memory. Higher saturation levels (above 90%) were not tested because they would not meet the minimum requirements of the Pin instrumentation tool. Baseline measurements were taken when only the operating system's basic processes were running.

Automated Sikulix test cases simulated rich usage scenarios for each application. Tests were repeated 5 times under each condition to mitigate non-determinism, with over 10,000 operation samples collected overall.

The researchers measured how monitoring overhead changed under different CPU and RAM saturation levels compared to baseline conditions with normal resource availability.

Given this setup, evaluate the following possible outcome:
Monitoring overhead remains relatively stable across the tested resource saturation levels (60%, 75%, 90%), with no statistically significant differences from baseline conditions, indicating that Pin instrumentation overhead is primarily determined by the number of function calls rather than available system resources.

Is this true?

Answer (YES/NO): YES